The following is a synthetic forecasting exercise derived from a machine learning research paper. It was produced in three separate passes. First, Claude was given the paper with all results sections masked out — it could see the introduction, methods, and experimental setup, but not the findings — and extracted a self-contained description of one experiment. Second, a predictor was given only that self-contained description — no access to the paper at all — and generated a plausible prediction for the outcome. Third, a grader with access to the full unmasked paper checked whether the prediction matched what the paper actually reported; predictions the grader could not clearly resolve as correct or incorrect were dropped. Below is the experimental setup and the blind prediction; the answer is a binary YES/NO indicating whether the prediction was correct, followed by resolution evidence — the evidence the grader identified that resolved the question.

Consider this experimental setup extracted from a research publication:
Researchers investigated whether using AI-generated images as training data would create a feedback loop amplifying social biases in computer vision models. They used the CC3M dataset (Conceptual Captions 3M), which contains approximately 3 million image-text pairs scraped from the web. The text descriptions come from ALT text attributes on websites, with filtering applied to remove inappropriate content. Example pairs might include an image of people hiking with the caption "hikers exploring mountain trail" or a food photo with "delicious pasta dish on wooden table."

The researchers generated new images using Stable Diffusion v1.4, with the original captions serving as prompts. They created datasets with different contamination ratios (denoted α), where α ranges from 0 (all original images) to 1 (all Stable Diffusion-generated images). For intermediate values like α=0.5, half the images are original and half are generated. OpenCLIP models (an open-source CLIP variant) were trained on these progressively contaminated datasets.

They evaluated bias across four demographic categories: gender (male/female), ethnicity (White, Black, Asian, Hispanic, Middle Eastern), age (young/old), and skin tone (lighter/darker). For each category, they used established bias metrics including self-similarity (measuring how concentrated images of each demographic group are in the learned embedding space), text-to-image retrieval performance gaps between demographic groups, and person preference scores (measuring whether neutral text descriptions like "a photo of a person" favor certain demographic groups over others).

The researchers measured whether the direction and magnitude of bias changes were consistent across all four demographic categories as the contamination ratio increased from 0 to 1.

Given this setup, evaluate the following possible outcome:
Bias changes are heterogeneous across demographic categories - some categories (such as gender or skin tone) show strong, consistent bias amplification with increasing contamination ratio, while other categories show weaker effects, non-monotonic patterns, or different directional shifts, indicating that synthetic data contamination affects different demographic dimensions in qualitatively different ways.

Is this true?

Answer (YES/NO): NO